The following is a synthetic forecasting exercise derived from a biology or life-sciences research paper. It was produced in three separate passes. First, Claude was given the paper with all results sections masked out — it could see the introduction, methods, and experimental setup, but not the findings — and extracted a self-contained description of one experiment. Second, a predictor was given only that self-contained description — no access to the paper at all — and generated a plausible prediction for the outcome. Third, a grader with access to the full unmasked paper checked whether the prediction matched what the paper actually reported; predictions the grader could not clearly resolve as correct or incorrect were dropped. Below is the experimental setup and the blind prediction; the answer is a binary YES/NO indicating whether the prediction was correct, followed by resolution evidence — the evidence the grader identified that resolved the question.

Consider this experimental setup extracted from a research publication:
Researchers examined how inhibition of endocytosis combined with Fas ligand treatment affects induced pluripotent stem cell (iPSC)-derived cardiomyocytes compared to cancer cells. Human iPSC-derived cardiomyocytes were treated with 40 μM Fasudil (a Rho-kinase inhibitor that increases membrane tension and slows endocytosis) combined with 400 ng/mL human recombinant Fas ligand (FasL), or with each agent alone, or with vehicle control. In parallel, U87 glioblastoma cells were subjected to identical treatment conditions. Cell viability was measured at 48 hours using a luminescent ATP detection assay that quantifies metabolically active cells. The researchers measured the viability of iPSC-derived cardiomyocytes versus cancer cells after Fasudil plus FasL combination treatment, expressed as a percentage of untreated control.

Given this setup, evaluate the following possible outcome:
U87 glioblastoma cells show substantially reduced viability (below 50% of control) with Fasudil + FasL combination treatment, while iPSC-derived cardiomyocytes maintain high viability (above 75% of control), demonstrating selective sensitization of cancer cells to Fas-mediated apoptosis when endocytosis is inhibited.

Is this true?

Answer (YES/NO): YES